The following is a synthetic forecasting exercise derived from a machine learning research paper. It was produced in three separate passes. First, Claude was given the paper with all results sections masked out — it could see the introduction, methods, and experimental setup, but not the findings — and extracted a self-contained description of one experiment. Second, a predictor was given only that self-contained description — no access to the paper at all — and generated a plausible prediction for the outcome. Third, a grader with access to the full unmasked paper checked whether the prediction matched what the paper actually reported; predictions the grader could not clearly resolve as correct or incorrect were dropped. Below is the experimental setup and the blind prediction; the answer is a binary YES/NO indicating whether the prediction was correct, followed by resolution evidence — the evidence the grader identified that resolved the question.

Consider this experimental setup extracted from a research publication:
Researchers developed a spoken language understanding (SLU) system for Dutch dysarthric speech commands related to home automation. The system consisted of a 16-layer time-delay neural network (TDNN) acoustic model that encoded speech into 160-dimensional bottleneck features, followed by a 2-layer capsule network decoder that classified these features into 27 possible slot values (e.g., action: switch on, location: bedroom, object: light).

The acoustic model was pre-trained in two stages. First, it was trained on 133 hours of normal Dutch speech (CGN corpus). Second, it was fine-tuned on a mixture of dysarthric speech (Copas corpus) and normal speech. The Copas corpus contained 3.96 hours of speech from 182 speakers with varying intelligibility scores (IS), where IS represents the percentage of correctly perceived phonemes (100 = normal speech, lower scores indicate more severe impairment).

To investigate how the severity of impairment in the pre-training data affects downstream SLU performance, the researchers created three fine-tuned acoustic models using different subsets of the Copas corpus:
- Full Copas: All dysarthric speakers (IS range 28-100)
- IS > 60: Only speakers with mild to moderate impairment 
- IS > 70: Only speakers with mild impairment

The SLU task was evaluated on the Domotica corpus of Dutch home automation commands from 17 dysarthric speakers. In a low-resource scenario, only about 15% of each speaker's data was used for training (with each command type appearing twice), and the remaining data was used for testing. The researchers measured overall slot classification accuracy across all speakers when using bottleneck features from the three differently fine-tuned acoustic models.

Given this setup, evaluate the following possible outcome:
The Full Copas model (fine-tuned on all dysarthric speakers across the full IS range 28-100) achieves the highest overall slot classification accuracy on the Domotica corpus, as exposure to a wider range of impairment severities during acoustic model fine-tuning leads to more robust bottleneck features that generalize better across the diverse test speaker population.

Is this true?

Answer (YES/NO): NO